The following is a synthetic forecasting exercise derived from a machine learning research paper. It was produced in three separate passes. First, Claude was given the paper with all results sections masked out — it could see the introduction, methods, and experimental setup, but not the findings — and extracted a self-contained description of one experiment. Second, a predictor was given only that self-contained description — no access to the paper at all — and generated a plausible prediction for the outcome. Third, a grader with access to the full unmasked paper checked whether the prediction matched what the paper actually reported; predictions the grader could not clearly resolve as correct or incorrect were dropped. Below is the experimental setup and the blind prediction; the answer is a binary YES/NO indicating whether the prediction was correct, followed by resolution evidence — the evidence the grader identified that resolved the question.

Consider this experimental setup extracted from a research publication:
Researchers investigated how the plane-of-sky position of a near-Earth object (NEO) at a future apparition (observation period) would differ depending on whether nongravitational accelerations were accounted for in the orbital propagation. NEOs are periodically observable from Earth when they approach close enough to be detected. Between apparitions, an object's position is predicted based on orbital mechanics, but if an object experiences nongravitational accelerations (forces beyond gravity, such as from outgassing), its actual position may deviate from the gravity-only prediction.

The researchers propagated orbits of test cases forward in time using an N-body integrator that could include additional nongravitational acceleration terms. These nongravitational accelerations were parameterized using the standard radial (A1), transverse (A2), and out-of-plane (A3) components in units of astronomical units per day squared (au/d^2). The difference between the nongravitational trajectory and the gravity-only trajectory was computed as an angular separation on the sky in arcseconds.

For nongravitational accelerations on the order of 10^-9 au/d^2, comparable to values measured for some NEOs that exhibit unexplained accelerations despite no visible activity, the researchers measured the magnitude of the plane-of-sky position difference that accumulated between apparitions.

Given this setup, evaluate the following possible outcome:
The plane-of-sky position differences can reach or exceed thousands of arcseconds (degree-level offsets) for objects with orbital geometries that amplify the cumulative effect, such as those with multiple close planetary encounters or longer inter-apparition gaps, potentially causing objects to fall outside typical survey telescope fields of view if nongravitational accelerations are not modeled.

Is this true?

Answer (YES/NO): YES